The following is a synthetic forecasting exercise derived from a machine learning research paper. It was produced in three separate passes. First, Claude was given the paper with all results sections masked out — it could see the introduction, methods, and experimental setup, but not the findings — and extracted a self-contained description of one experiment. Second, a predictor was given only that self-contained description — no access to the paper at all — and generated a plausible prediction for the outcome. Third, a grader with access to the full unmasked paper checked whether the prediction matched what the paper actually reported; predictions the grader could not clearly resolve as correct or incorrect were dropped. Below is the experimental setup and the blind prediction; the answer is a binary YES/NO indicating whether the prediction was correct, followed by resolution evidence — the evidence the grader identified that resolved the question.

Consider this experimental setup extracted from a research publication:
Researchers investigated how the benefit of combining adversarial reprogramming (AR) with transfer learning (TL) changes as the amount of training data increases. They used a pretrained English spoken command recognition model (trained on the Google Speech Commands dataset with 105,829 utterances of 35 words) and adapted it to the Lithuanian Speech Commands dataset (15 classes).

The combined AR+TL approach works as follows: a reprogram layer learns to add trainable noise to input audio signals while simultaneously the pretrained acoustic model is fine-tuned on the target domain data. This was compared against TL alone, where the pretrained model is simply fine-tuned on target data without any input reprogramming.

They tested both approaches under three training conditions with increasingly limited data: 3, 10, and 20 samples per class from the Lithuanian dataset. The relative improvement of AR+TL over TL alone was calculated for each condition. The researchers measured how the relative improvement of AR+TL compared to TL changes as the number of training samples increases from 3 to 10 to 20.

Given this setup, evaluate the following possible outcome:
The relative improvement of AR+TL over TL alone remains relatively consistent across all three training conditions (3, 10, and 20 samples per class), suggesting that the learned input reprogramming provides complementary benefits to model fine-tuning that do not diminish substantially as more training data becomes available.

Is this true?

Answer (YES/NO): NO